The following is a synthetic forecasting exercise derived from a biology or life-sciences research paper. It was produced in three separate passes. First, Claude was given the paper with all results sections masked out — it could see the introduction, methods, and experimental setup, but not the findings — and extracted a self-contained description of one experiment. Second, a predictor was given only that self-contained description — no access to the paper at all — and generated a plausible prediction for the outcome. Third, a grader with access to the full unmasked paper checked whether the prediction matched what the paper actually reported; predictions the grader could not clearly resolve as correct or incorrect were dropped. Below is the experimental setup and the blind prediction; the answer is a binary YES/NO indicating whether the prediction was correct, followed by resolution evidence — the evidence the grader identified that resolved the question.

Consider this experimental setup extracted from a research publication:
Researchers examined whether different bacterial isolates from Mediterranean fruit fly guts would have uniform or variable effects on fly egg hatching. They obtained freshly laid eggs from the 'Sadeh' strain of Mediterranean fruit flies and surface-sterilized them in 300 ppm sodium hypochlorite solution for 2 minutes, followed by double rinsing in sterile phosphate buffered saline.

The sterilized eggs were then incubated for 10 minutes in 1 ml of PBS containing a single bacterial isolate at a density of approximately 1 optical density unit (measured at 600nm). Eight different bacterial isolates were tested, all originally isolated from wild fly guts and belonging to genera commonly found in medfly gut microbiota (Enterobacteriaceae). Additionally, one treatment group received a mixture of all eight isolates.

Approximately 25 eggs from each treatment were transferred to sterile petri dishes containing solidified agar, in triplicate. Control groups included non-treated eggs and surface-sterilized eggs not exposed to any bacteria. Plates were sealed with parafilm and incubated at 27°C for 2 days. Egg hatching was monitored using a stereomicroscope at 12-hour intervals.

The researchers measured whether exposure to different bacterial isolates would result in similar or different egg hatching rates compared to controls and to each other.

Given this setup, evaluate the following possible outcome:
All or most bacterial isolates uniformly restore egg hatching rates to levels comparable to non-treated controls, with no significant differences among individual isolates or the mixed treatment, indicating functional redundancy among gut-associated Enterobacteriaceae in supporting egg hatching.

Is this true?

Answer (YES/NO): NO